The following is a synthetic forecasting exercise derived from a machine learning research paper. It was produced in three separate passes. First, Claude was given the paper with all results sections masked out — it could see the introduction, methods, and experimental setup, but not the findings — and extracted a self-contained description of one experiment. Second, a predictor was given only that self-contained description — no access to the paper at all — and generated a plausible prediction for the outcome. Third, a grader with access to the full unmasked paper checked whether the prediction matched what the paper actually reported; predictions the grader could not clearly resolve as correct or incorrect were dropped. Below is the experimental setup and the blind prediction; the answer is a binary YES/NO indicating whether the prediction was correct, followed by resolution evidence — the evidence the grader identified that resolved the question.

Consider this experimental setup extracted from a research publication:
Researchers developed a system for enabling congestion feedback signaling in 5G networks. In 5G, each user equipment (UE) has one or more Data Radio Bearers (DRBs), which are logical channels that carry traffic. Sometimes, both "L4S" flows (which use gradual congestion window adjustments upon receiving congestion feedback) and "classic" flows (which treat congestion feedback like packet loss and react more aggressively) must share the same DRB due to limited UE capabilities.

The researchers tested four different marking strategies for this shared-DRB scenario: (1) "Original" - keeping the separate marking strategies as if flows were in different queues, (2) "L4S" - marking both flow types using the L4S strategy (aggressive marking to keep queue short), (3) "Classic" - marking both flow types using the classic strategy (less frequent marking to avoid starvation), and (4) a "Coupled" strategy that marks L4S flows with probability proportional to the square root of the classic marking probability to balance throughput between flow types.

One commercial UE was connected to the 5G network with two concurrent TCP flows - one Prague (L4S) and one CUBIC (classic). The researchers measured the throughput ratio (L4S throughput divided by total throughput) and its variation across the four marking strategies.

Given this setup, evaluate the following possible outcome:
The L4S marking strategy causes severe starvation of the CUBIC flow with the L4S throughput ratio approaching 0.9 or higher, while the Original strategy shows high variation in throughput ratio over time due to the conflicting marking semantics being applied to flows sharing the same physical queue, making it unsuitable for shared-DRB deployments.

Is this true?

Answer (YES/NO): NO